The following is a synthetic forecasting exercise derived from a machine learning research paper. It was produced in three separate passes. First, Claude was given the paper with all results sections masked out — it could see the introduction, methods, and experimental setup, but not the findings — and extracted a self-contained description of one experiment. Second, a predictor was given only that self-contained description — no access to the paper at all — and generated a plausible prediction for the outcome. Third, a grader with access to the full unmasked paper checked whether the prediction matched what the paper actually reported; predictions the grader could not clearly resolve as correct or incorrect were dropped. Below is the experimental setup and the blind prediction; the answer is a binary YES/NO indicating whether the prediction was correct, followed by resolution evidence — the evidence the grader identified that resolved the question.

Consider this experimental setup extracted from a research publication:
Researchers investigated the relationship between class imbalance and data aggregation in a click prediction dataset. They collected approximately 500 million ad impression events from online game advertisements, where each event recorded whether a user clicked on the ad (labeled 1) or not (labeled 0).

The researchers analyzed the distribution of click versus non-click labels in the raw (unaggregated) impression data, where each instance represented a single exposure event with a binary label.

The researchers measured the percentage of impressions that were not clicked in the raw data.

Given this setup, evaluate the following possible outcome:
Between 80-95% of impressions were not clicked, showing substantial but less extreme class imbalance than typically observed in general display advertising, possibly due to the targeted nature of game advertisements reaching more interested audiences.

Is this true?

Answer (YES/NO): NO